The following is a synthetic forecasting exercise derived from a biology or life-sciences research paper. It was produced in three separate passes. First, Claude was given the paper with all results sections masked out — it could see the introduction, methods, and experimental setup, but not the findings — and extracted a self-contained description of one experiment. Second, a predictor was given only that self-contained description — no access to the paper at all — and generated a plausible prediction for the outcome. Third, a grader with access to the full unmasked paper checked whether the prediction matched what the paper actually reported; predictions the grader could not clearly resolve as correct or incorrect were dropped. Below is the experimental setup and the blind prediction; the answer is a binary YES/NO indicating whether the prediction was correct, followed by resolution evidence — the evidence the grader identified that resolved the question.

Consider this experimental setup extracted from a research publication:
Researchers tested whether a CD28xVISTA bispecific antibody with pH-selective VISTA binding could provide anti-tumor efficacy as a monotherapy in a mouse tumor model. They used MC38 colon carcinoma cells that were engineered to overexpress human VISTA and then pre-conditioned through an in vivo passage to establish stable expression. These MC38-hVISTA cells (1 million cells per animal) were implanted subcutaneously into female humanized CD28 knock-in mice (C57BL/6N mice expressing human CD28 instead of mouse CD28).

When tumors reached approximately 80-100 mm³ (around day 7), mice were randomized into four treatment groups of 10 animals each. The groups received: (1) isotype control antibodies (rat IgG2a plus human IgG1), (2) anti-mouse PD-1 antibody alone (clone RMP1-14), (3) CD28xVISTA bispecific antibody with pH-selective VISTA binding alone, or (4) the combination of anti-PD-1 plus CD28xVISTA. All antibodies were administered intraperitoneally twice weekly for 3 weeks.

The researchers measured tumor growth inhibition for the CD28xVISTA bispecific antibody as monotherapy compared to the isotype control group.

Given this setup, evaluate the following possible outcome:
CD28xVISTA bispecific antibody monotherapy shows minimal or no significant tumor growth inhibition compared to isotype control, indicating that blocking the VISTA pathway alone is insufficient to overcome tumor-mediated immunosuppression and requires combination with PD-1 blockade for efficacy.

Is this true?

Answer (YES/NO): YES